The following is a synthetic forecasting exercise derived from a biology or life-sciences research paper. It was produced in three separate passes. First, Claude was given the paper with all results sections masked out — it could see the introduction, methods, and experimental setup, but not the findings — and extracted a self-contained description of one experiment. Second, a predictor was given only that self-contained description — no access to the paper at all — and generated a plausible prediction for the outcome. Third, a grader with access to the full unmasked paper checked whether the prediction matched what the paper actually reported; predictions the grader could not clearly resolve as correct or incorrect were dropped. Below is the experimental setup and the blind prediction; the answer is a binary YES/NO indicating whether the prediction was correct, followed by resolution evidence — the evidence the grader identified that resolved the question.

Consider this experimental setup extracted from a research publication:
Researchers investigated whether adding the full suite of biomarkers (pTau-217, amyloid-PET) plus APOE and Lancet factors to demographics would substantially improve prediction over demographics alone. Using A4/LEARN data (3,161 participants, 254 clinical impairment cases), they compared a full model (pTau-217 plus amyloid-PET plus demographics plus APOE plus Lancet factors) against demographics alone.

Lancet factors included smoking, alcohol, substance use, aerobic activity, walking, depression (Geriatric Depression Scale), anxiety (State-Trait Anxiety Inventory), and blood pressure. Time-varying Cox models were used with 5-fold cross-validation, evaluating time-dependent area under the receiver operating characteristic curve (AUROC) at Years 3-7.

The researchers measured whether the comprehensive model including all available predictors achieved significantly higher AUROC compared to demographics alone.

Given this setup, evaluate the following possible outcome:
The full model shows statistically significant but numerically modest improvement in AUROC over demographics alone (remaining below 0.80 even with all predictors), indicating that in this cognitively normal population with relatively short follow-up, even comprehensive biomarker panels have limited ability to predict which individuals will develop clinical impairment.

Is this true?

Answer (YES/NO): NO